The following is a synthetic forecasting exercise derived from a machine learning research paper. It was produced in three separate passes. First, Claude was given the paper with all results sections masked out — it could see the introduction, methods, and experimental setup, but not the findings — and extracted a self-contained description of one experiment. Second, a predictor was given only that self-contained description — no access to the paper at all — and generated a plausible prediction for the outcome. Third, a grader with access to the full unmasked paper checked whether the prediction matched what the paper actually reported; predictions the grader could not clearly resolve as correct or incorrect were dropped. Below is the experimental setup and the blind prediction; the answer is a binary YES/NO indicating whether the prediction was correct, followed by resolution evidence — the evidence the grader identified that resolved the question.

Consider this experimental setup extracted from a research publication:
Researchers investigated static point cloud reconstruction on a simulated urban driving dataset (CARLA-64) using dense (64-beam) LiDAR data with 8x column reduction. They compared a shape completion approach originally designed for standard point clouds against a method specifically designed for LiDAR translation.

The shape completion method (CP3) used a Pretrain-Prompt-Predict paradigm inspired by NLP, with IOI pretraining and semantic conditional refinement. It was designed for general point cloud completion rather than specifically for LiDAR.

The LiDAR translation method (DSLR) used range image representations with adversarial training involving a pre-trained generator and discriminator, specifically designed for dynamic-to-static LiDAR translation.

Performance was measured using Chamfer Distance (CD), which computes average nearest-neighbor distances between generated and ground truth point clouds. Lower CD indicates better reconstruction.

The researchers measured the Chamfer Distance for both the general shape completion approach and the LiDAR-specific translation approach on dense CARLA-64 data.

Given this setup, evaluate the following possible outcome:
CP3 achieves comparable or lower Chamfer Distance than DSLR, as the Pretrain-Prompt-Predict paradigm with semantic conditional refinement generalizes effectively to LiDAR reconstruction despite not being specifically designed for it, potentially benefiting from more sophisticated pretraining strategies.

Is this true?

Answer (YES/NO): NO